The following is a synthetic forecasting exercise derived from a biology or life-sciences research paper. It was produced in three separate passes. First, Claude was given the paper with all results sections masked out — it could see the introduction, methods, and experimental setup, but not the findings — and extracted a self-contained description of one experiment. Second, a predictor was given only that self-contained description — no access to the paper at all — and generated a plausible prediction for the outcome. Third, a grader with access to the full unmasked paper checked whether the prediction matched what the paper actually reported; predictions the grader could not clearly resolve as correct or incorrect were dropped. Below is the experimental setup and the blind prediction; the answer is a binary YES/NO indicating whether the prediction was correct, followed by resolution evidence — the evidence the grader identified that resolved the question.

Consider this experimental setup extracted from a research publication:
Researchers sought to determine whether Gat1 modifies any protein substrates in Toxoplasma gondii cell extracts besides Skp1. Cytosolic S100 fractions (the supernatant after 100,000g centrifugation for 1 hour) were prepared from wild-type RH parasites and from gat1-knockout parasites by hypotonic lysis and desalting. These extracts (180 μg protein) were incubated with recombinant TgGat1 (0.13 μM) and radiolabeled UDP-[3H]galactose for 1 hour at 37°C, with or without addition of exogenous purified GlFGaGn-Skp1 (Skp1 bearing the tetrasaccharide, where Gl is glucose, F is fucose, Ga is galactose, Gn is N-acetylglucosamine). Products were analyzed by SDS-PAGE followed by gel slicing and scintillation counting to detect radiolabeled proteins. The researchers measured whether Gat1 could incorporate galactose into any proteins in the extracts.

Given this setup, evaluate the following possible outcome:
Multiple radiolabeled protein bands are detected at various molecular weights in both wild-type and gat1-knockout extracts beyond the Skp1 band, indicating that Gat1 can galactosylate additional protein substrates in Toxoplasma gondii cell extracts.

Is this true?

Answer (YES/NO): NO